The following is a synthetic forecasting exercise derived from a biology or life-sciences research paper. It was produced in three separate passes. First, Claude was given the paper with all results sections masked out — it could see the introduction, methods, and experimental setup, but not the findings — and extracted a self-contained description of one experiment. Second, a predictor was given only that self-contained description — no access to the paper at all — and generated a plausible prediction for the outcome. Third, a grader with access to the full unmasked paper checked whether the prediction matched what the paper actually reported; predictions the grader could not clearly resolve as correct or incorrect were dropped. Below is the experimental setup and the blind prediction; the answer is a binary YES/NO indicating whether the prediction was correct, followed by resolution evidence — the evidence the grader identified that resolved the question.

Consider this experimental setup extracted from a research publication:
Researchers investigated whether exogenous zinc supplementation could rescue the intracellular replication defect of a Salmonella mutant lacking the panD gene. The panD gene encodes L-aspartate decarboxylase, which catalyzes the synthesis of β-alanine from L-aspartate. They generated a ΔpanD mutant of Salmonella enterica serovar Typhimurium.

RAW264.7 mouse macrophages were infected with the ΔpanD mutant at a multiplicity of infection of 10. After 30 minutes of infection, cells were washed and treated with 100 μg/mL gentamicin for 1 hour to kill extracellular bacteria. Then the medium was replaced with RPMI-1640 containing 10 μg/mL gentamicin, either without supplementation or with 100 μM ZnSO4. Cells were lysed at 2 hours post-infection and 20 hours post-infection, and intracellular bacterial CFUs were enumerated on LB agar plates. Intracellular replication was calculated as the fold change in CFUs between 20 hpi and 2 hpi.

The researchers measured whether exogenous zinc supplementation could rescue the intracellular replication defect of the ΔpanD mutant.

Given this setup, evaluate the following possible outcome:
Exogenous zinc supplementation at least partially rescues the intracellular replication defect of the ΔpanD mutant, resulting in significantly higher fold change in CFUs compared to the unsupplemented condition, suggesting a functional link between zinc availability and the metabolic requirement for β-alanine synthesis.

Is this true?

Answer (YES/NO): YES